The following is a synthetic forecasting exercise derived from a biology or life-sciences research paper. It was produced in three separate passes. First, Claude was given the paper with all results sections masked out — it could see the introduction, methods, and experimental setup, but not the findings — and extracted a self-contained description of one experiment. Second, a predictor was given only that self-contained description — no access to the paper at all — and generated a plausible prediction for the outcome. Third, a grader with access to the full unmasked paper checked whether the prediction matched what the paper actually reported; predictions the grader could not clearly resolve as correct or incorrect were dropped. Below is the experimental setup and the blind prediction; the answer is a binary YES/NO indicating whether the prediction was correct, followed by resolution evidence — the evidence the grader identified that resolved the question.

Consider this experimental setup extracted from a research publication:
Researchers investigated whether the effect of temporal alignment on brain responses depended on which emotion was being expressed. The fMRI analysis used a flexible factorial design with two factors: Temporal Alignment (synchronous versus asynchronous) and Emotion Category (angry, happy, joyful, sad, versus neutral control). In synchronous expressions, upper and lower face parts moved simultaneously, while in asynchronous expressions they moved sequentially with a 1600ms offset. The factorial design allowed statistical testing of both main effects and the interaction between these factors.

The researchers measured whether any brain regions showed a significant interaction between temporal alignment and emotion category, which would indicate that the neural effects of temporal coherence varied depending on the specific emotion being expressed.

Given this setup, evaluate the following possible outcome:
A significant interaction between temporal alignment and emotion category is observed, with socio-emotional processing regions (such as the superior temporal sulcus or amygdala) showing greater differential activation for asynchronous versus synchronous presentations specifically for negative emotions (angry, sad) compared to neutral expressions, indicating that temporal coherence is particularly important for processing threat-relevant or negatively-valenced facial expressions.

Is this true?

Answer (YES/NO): NO